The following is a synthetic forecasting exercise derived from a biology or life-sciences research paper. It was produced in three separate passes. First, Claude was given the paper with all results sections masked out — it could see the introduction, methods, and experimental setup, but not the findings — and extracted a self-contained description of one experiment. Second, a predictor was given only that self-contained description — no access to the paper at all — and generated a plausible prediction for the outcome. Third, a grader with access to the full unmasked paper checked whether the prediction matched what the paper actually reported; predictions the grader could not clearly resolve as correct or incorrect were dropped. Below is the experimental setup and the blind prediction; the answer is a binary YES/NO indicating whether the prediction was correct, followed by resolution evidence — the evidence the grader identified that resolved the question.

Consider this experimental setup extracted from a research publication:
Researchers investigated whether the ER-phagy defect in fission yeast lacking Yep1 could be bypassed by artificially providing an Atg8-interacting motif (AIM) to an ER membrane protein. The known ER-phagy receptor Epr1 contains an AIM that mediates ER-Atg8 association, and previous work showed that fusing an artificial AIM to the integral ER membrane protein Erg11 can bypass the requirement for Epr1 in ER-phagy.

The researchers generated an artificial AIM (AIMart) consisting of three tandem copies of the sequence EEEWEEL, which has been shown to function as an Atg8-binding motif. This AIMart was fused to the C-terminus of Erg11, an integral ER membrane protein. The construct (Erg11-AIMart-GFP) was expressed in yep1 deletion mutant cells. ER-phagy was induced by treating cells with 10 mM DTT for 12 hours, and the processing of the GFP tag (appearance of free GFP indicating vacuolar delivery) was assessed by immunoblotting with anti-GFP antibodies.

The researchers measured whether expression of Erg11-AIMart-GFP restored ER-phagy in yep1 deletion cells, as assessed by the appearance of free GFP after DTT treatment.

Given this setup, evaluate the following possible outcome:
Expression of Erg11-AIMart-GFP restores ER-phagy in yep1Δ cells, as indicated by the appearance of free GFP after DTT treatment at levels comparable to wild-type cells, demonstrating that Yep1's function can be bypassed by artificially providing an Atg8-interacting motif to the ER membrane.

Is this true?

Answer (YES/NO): NO